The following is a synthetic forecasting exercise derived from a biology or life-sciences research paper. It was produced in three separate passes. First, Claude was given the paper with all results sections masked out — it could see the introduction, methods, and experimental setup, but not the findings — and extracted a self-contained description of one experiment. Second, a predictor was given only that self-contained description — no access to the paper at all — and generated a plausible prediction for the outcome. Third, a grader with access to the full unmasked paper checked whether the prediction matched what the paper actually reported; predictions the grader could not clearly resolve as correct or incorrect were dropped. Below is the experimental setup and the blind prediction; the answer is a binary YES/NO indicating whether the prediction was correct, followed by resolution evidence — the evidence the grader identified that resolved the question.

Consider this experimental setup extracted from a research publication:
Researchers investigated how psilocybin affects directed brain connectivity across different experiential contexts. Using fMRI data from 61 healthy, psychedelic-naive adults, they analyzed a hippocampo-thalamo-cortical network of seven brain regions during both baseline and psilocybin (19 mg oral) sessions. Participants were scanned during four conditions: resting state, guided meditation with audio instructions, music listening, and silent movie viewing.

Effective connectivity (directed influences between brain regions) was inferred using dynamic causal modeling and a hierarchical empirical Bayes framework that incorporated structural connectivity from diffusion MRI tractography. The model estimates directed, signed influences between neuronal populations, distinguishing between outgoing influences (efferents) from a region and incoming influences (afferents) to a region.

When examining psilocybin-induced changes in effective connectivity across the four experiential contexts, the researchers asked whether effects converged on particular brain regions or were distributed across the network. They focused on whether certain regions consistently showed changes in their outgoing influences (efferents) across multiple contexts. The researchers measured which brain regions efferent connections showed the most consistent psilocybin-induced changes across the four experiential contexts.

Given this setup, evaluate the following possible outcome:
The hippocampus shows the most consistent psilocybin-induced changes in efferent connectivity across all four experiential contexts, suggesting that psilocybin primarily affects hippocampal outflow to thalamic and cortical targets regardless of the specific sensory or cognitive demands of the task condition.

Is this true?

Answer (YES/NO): YES